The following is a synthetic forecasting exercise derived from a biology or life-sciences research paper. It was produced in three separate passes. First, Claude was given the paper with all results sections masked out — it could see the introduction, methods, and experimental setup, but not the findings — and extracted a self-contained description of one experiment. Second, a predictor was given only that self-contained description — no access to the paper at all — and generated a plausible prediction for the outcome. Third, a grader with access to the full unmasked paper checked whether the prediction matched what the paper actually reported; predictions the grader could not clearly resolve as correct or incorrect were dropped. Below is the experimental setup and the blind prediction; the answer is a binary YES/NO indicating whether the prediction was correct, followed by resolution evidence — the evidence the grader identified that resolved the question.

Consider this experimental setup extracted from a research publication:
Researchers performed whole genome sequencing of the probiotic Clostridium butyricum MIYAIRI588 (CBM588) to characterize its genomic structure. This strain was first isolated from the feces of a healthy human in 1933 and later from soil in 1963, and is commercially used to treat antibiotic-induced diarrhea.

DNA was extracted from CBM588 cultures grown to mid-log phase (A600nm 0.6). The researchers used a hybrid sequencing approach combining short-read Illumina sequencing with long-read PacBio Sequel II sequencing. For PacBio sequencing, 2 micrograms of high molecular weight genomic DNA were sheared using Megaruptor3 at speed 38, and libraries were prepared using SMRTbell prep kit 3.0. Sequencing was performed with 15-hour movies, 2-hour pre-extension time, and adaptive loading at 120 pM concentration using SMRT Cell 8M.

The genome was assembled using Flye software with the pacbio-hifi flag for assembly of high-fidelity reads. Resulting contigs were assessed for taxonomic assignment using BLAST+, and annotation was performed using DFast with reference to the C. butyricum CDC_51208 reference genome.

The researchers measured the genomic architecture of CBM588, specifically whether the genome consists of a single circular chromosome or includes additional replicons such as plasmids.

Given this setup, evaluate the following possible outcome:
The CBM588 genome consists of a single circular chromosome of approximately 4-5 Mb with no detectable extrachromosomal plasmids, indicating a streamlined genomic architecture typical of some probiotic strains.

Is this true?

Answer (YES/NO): NO